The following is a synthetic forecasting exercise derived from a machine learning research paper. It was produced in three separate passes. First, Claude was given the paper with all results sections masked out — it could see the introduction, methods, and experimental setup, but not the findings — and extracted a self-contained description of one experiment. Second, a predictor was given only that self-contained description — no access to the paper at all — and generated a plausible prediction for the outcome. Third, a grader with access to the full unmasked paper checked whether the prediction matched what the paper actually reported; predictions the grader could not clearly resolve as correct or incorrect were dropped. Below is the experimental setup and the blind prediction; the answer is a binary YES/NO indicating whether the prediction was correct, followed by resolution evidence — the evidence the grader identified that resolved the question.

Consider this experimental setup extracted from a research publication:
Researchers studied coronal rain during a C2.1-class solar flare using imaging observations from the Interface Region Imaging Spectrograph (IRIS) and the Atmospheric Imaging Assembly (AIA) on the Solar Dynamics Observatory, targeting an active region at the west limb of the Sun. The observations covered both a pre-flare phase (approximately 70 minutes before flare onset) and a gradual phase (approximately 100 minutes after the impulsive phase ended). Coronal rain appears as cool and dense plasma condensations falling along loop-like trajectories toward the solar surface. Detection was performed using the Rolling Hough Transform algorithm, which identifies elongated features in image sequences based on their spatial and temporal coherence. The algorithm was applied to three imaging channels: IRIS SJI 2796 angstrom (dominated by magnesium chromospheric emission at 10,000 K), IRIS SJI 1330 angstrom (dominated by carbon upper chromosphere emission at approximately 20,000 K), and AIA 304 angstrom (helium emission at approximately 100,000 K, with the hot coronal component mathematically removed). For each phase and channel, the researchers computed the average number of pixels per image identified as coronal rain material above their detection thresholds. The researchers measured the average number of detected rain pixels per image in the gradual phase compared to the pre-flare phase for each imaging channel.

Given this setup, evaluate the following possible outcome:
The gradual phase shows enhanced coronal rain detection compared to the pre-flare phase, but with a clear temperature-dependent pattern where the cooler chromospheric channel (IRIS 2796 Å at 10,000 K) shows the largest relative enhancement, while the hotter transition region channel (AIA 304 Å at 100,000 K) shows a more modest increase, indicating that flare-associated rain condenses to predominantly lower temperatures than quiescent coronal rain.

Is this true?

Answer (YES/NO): NO